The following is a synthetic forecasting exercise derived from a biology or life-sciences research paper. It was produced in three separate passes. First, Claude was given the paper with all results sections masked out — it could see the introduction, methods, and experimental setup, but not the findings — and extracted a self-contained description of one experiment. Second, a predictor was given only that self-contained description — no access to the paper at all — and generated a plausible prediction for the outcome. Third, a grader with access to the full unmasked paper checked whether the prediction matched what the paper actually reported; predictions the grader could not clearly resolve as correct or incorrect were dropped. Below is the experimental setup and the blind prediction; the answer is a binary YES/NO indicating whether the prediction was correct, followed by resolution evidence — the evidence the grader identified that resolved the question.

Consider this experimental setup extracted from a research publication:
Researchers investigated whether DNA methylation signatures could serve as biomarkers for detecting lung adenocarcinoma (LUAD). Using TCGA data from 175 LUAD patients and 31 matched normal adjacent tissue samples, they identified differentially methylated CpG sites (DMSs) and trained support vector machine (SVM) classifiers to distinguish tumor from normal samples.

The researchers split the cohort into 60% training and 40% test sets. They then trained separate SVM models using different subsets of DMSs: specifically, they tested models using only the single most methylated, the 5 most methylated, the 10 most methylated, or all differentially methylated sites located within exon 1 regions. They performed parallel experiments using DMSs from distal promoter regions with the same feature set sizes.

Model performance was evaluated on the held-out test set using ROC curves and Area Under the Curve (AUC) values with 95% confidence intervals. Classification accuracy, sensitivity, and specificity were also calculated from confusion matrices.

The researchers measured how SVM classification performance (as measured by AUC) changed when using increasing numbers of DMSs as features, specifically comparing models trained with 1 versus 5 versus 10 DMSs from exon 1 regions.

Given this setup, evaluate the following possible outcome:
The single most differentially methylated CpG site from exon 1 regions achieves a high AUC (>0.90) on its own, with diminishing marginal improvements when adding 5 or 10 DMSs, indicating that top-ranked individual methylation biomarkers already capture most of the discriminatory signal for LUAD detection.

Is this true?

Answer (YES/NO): YES